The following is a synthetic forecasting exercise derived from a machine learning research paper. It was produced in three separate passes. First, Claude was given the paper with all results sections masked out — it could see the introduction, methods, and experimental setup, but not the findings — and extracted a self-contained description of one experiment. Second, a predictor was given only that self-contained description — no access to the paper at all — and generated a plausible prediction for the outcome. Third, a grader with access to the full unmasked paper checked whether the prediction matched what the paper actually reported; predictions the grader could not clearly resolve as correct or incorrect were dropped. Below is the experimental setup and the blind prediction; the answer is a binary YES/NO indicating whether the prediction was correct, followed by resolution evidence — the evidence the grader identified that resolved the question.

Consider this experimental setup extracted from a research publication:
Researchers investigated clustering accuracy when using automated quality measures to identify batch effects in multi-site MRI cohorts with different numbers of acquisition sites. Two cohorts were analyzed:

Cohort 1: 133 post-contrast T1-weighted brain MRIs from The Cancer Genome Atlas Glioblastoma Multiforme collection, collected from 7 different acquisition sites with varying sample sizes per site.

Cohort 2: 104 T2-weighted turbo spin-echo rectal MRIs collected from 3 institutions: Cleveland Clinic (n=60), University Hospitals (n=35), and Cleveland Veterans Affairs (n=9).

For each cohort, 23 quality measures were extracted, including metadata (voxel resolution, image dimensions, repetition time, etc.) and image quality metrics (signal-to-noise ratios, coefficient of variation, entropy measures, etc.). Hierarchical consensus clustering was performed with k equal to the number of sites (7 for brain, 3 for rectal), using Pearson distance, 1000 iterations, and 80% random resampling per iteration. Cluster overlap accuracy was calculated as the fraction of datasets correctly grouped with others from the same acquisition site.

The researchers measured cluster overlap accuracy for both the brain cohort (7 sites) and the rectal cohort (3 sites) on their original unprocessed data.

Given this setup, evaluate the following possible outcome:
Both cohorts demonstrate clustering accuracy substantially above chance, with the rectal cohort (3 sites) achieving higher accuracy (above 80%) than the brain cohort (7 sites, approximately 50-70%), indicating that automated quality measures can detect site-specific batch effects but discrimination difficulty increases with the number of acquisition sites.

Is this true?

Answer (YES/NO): NO